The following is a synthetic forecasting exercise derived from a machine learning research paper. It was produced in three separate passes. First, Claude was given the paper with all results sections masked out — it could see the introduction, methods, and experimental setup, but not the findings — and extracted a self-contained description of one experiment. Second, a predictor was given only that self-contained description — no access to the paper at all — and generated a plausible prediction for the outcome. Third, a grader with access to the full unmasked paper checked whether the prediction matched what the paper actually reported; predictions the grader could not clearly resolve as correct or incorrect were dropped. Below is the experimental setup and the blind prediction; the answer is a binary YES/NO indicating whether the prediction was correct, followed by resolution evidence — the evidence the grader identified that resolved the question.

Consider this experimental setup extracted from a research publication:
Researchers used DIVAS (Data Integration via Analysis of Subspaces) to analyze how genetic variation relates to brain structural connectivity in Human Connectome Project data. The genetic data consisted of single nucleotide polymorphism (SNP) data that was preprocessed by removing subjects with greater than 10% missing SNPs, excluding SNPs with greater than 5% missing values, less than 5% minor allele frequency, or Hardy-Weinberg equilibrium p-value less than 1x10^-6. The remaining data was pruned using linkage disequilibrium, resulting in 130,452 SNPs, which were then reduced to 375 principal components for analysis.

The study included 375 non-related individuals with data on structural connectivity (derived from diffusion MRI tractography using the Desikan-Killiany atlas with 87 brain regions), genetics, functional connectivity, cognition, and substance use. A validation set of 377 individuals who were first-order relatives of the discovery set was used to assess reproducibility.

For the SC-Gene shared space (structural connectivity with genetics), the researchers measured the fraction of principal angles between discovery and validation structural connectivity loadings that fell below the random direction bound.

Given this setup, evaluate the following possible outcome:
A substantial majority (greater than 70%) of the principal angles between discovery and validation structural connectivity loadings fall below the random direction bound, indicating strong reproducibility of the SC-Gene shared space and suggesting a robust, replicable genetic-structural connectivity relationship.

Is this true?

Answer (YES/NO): YES